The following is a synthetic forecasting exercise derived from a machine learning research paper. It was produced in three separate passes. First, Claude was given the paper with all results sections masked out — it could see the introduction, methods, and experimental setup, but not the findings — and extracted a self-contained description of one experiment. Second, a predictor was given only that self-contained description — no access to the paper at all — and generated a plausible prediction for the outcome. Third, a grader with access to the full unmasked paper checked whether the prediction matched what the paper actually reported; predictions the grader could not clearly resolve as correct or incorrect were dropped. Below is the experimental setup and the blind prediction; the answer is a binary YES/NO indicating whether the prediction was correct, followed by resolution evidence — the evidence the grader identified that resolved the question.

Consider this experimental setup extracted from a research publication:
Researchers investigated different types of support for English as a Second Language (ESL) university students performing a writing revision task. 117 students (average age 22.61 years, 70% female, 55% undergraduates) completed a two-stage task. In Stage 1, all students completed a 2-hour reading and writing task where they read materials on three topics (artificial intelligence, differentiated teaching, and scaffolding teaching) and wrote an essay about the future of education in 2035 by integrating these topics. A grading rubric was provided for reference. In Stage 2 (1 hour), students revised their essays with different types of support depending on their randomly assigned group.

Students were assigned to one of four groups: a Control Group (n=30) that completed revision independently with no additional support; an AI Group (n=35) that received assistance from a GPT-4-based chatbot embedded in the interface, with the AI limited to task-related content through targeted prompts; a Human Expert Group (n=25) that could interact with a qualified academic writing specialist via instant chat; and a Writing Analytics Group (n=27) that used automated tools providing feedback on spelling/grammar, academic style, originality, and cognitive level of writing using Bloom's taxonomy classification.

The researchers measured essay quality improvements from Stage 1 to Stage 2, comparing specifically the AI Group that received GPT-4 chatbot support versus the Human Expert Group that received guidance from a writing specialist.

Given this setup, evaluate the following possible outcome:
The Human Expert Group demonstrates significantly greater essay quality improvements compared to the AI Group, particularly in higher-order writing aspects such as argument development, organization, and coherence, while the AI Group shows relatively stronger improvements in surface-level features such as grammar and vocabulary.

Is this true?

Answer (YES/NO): NO